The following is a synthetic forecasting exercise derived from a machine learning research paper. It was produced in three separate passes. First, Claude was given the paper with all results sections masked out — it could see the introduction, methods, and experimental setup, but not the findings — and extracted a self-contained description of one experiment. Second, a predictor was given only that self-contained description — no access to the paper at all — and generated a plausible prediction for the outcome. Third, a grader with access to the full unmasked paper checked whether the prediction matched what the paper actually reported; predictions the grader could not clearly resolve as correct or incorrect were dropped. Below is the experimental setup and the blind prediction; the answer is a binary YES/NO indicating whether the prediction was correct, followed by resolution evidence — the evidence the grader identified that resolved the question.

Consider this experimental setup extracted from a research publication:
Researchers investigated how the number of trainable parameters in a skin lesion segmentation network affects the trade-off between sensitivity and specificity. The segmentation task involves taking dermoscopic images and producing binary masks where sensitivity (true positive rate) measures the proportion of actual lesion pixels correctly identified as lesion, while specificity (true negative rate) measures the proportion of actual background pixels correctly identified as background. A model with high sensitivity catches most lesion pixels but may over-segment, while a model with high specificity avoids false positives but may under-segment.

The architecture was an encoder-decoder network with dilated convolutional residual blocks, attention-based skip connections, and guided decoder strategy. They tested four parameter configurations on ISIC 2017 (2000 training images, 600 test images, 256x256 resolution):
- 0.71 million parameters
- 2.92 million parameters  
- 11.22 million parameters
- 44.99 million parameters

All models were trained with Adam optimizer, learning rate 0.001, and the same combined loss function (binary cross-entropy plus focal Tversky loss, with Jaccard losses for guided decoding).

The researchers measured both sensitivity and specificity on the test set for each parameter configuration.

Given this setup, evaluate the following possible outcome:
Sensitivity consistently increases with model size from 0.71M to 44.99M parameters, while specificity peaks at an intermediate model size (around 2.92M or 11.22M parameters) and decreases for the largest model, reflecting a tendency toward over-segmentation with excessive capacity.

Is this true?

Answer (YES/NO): NO